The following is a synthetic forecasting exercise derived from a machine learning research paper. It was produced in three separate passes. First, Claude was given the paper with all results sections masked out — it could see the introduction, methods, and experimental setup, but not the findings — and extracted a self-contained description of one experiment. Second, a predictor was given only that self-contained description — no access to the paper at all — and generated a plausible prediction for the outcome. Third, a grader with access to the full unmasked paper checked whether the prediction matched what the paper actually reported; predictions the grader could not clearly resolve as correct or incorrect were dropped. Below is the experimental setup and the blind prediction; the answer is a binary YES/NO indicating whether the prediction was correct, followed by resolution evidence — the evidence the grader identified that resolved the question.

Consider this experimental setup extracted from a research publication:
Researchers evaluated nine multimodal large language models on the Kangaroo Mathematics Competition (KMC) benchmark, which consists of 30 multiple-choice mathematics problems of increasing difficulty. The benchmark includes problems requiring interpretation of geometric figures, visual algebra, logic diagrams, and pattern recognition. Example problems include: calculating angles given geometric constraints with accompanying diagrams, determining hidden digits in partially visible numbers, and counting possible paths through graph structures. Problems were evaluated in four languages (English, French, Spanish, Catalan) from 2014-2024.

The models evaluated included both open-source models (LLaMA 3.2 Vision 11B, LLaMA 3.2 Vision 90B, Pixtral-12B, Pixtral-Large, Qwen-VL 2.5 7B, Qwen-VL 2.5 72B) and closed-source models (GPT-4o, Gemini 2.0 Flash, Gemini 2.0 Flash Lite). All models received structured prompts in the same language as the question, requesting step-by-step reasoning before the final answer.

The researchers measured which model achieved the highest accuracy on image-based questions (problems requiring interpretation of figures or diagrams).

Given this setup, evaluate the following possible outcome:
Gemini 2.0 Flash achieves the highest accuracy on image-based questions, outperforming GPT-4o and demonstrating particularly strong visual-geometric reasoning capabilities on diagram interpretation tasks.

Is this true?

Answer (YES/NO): YES